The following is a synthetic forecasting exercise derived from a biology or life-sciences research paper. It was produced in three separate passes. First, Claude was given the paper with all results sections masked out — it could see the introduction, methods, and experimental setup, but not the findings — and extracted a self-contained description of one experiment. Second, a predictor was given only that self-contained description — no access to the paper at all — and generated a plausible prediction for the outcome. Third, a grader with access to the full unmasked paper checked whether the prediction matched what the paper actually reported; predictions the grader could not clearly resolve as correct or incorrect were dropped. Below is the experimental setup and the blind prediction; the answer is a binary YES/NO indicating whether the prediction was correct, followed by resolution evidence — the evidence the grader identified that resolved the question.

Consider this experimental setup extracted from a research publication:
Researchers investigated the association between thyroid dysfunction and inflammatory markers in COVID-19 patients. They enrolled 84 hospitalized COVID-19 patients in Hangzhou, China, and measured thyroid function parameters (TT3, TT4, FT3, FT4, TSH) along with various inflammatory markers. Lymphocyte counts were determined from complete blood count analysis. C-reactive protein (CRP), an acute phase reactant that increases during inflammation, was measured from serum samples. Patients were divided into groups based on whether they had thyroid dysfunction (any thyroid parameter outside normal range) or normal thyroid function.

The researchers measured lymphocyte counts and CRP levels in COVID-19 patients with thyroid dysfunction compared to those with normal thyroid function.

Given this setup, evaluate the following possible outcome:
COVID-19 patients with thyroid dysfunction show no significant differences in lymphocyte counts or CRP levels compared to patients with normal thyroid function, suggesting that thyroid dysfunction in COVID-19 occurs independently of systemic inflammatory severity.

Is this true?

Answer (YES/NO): NO